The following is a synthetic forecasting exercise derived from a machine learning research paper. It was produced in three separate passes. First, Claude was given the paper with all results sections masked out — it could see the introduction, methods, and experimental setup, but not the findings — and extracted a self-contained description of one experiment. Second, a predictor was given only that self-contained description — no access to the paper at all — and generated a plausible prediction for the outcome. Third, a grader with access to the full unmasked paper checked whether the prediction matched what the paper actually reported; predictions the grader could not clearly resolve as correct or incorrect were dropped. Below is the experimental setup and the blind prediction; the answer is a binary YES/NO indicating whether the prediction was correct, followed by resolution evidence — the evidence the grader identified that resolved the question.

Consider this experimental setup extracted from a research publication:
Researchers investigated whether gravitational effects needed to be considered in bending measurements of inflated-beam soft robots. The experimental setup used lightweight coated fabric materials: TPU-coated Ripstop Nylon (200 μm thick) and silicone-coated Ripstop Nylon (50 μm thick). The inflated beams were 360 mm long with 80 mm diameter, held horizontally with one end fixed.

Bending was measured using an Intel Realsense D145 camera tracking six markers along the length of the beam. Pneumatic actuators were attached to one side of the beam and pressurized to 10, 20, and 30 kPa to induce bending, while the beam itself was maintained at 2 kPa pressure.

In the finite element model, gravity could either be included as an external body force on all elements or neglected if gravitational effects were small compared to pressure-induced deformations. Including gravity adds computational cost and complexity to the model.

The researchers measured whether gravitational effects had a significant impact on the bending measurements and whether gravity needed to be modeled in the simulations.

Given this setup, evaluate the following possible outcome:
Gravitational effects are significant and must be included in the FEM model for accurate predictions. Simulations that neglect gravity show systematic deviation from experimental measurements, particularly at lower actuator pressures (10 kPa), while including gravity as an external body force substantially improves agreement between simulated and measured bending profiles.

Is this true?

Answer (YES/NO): NO